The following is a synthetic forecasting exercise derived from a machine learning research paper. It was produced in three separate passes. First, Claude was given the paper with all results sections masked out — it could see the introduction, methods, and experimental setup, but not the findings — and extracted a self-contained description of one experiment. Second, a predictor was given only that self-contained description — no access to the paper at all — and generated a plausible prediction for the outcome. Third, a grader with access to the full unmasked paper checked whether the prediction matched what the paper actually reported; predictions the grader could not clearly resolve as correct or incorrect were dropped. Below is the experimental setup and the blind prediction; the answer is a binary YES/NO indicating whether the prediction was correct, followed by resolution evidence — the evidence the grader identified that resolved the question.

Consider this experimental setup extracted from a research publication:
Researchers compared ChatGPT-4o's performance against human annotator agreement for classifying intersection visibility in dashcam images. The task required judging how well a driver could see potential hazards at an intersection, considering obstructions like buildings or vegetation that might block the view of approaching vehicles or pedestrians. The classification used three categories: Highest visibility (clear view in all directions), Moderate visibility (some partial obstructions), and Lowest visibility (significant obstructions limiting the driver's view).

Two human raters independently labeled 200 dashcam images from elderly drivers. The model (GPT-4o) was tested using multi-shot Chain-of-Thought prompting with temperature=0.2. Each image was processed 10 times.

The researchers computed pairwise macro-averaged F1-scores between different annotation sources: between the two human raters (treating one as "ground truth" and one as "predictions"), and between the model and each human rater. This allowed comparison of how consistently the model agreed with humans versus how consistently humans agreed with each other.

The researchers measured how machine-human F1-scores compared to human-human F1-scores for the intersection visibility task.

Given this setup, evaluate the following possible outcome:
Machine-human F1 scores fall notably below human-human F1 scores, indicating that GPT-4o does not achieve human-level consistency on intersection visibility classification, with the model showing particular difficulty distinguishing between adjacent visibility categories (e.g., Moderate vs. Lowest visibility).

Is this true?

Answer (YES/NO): NO